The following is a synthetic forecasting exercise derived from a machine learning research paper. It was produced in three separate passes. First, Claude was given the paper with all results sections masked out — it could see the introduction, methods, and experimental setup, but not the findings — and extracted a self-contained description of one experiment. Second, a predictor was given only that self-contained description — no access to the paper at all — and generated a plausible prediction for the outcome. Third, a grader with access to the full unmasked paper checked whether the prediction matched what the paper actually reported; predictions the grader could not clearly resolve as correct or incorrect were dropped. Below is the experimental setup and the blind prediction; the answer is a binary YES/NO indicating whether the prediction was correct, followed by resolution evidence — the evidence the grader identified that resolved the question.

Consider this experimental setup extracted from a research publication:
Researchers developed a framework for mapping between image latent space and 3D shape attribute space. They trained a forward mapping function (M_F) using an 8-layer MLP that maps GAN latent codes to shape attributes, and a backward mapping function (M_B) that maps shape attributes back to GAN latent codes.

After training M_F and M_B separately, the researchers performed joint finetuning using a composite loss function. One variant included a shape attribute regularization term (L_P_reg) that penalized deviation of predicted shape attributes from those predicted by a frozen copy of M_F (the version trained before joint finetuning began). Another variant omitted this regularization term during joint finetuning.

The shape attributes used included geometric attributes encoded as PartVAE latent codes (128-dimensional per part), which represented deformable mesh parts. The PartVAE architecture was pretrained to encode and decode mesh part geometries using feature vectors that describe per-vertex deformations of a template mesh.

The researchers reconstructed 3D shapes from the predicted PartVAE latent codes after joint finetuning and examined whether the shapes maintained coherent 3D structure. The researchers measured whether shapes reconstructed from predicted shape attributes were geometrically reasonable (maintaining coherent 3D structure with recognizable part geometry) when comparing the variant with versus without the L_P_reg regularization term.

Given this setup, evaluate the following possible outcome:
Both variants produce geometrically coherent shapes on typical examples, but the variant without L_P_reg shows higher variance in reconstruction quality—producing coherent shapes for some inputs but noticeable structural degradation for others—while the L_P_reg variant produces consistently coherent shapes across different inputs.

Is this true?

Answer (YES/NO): NO